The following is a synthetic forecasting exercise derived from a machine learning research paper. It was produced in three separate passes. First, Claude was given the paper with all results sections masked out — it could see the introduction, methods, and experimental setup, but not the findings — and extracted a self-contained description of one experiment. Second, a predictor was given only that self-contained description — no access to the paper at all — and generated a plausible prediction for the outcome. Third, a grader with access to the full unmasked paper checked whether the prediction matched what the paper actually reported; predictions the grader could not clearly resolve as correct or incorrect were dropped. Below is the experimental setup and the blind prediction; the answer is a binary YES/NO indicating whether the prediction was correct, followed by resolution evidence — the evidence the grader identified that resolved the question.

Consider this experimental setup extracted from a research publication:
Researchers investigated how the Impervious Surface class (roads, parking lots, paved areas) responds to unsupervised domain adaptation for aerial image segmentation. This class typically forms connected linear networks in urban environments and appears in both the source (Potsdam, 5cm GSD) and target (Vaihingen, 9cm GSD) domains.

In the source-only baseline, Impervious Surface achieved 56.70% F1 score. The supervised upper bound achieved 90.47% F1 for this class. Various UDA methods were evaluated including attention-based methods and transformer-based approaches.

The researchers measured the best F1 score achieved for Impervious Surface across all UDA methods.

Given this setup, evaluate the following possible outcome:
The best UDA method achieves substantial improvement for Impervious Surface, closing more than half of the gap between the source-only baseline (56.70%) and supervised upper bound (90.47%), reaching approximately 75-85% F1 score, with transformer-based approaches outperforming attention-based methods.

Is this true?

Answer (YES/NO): NO